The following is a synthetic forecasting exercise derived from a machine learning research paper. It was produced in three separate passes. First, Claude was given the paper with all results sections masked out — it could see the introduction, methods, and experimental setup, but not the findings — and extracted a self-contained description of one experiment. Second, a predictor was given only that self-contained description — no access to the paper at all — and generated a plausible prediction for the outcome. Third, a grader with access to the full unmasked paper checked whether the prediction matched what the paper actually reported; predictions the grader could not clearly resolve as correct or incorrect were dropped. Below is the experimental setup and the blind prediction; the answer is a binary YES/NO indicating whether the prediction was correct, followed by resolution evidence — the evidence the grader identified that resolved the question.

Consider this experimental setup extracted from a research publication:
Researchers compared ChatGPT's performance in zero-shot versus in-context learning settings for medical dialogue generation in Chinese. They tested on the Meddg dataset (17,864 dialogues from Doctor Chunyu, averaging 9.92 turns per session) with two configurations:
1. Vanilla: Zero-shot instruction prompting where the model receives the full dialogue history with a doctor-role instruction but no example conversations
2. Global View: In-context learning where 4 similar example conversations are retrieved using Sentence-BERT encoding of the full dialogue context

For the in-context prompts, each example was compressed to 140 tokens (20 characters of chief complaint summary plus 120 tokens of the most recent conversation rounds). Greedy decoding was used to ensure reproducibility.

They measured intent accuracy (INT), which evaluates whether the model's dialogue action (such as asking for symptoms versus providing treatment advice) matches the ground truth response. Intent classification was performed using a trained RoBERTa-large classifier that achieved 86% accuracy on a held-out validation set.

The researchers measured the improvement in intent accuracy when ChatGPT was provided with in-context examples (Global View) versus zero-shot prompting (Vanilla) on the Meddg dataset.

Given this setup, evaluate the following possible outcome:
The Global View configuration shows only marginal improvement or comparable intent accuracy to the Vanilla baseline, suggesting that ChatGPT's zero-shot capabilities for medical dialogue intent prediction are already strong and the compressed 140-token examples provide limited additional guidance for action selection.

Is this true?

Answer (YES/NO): NO